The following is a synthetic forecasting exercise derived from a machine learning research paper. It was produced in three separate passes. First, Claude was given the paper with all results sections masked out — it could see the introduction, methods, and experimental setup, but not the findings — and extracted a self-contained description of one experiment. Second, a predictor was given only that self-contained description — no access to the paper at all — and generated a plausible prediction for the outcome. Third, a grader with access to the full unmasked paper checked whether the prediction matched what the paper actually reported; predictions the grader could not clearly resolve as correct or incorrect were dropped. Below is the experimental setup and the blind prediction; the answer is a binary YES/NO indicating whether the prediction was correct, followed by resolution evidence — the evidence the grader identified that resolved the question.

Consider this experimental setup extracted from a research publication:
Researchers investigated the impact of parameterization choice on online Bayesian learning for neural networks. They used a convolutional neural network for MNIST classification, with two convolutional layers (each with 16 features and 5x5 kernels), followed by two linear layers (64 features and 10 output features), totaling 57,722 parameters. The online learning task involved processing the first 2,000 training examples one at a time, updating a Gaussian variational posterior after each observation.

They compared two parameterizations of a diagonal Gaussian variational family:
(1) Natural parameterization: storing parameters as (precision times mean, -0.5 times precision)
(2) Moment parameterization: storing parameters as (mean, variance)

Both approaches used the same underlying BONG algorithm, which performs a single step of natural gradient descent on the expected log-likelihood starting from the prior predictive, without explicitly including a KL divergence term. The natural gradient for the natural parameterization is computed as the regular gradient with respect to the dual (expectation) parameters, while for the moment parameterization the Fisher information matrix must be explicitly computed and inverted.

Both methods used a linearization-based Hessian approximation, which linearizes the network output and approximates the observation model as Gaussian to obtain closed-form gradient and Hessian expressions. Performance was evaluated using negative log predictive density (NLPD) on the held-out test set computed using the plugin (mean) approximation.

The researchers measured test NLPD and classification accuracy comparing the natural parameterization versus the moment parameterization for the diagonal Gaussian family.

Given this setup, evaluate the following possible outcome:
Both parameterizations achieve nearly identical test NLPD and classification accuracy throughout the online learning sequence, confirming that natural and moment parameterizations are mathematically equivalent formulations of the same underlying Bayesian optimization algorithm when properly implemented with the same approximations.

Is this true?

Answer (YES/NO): YES